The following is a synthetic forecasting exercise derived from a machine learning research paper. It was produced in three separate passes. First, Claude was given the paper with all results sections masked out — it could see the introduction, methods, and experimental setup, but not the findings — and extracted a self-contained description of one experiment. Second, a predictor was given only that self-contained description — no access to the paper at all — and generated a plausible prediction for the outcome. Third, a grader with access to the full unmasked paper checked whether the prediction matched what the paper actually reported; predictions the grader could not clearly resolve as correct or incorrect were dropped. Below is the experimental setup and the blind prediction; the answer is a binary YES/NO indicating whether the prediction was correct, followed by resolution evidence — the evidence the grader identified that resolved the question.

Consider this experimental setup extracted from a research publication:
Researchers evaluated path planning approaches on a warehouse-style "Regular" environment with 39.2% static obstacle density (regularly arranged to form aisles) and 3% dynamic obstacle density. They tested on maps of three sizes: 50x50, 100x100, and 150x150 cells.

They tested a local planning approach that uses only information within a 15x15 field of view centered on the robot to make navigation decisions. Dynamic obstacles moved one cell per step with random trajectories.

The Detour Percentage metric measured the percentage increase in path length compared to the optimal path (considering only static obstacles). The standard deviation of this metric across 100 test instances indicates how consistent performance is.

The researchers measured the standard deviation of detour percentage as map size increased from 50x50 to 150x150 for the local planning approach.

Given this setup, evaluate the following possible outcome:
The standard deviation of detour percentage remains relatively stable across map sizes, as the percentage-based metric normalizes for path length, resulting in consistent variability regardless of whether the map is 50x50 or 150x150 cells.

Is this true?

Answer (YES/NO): NO